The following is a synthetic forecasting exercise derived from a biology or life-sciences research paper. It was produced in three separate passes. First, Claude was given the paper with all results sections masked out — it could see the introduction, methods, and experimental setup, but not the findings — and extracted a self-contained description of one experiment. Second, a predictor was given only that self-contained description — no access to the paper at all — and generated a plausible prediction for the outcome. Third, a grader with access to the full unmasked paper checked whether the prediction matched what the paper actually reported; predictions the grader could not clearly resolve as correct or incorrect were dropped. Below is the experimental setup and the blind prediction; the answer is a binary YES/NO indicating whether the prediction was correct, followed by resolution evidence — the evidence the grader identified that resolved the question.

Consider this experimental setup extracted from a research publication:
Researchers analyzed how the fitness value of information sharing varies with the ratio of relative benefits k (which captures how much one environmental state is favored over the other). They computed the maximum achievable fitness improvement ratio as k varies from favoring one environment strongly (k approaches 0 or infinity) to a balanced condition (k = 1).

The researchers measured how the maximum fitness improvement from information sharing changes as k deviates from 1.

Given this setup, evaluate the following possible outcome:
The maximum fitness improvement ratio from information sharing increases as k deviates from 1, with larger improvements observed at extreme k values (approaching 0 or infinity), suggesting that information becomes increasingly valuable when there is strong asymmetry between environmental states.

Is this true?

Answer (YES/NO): NO